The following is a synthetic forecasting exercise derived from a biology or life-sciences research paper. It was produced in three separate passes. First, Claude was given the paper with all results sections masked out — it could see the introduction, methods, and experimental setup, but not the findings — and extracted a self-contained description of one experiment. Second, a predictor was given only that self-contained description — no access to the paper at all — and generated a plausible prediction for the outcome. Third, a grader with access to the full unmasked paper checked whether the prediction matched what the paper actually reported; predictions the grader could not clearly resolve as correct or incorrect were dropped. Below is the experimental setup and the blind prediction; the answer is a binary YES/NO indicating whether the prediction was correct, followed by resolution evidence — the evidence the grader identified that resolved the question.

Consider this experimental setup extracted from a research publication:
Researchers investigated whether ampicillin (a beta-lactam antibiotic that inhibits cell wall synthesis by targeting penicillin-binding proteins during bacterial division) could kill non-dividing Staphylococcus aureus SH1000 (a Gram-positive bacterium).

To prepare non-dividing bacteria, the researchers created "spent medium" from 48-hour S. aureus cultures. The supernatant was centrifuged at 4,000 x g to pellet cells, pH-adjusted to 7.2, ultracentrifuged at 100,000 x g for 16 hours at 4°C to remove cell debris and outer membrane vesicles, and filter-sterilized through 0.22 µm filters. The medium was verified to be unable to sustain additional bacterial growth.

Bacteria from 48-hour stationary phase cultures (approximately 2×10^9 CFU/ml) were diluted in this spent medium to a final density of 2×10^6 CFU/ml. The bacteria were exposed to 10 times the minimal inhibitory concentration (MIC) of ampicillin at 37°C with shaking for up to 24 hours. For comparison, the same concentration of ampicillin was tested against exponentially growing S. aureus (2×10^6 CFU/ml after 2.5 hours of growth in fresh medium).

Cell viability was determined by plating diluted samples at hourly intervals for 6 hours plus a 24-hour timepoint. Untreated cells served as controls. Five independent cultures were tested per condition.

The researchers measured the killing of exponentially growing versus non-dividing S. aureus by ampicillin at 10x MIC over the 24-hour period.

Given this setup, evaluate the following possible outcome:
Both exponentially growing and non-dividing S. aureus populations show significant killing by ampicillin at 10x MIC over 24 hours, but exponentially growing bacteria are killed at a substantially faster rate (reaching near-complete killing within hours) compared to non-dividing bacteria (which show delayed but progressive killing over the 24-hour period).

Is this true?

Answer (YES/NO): NO